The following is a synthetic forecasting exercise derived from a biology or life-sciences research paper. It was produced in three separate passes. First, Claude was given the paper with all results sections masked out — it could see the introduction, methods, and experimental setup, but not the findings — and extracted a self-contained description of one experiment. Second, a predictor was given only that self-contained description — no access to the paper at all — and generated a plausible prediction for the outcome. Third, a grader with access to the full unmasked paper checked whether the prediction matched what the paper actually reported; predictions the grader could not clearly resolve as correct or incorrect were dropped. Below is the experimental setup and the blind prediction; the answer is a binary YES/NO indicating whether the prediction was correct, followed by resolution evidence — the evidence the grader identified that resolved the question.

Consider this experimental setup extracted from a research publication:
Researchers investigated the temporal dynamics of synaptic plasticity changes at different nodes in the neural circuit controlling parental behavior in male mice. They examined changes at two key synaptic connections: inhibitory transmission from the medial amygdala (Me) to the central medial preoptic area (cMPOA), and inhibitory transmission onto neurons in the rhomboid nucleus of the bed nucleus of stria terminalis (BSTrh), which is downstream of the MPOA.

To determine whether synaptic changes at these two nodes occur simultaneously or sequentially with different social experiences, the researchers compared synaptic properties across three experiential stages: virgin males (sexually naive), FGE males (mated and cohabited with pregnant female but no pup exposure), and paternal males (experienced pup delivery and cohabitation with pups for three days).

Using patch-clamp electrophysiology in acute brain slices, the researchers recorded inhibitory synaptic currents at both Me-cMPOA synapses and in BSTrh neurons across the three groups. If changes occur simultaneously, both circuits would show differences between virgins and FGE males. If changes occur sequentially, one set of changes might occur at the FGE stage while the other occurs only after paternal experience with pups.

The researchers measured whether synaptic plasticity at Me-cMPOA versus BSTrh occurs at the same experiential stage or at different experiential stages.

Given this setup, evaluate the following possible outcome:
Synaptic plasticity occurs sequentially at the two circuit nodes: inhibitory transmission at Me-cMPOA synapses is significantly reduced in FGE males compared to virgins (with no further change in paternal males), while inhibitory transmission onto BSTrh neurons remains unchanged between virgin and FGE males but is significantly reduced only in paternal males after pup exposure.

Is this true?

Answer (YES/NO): NO